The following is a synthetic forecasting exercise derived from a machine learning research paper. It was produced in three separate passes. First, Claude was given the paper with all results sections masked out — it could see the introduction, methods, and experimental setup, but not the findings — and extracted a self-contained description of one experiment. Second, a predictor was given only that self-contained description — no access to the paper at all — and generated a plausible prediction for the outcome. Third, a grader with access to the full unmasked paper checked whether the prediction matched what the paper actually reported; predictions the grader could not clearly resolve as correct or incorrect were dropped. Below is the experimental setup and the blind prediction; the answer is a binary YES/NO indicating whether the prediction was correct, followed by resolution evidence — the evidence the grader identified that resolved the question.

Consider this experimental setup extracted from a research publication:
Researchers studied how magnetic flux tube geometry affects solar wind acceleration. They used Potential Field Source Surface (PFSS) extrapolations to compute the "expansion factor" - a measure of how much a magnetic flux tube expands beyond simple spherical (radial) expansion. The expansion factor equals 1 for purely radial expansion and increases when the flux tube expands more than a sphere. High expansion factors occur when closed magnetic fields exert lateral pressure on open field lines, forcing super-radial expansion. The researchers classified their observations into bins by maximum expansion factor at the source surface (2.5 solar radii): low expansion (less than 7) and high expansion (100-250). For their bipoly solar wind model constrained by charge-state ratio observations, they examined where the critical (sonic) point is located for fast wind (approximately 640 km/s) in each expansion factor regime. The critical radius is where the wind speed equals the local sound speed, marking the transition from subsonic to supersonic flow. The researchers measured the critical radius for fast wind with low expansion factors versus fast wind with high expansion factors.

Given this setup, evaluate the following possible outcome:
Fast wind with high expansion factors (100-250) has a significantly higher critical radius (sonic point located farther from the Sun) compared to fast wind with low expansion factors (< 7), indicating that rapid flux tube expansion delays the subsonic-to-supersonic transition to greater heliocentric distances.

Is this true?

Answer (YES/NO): NO